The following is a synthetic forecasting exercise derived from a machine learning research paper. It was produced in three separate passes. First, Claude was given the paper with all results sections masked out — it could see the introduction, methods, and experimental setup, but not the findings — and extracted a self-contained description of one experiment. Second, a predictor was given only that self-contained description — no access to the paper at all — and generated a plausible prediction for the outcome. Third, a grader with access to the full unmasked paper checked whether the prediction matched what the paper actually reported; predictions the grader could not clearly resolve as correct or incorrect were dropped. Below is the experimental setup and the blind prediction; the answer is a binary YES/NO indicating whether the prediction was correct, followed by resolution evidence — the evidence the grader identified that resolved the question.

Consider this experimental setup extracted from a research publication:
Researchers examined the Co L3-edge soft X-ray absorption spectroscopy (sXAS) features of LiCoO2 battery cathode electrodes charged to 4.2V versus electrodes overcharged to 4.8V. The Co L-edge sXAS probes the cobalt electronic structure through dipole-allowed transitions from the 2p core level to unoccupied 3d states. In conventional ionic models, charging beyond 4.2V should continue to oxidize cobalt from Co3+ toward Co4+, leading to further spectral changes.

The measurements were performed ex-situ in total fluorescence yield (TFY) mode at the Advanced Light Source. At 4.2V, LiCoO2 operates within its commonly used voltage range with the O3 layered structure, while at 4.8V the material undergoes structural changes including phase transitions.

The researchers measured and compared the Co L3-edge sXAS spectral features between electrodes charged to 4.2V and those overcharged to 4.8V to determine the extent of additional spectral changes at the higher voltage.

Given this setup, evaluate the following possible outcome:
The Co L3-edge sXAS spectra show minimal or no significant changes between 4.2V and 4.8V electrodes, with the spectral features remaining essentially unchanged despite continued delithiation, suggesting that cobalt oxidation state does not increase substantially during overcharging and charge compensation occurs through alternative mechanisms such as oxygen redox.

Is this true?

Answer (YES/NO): NO